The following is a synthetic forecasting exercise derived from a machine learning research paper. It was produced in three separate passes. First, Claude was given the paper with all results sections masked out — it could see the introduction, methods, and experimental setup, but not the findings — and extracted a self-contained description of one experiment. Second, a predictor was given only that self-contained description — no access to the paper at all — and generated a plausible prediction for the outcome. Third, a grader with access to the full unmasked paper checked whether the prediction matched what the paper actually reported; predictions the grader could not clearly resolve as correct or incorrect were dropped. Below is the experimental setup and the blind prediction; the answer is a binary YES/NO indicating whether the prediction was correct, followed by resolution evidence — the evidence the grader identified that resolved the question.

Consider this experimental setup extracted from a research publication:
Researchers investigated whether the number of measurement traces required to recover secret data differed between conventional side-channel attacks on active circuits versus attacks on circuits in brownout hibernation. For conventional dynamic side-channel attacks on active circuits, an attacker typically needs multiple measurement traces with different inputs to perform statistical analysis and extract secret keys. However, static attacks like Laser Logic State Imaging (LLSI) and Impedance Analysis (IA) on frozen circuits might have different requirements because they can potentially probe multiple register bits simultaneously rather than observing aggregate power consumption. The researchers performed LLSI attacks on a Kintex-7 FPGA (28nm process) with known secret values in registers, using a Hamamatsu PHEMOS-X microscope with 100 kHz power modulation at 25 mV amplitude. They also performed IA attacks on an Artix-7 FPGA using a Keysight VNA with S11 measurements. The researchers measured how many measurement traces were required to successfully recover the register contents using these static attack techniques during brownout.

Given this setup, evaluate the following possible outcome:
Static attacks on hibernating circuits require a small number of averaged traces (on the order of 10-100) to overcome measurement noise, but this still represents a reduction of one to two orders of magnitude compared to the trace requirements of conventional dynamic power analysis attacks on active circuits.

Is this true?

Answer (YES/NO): NO